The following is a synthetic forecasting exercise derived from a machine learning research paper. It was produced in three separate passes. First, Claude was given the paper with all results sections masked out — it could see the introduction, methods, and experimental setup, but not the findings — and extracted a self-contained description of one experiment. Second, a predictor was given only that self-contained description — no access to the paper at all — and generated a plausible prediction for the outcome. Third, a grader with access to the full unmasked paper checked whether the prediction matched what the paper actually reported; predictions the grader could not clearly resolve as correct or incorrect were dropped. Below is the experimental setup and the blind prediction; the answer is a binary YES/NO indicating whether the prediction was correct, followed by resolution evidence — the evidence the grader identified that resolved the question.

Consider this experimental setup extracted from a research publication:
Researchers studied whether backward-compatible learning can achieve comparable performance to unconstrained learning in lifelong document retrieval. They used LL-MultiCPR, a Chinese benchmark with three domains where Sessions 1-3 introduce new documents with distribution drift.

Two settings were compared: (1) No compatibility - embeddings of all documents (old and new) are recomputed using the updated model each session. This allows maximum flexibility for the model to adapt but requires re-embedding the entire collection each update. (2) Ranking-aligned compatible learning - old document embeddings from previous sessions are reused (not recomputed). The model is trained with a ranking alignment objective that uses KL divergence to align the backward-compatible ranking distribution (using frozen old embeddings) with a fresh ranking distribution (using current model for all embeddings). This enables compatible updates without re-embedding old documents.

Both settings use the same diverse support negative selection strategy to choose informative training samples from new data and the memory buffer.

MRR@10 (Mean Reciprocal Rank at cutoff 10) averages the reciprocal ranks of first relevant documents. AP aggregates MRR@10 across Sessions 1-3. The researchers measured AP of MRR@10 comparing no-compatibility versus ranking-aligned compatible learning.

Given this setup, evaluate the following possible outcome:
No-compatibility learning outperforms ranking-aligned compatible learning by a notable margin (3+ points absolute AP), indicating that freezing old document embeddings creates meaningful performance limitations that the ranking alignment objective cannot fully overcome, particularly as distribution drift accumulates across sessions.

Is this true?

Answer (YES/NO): NO